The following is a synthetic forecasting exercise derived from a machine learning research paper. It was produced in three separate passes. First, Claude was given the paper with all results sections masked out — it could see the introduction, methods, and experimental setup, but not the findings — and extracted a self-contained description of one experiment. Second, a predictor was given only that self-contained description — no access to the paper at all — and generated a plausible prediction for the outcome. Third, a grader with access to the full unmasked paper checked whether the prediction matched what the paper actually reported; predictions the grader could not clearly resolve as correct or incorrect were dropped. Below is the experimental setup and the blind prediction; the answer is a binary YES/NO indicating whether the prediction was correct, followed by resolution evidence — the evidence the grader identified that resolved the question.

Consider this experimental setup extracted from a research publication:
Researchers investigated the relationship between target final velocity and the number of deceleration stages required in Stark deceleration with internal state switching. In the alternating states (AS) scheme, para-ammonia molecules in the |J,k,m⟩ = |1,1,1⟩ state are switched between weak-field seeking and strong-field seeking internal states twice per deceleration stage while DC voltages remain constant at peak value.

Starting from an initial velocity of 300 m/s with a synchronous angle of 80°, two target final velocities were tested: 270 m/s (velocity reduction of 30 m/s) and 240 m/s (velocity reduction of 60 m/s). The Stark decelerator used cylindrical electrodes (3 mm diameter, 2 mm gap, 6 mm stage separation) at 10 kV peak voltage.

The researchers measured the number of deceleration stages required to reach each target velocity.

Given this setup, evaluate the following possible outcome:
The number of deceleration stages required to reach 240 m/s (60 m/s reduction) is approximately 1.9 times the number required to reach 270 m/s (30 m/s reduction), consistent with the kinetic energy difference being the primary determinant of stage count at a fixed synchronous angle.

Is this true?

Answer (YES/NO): YES